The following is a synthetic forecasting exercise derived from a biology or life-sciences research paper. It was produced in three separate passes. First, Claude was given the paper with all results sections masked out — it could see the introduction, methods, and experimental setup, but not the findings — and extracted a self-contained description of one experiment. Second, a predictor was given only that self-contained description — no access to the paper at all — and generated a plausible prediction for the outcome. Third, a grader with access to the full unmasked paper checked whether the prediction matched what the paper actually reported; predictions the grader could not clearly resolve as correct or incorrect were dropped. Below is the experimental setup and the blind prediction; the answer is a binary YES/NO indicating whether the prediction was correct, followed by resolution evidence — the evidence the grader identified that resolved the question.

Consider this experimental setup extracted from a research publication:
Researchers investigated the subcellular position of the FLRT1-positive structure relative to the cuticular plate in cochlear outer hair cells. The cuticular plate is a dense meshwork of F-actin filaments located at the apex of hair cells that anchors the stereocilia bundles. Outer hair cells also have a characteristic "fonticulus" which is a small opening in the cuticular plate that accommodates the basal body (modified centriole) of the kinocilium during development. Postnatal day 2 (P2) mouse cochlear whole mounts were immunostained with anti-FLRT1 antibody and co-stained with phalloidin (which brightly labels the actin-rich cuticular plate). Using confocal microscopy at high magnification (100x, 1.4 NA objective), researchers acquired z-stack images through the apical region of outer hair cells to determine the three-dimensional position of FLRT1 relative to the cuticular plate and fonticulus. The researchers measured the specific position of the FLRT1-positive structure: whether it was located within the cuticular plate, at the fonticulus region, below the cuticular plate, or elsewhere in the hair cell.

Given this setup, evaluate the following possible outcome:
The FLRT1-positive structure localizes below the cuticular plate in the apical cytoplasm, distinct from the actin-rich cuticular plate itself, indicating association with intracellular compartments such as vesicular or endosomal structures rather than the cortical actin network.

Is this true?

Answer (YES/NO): NO